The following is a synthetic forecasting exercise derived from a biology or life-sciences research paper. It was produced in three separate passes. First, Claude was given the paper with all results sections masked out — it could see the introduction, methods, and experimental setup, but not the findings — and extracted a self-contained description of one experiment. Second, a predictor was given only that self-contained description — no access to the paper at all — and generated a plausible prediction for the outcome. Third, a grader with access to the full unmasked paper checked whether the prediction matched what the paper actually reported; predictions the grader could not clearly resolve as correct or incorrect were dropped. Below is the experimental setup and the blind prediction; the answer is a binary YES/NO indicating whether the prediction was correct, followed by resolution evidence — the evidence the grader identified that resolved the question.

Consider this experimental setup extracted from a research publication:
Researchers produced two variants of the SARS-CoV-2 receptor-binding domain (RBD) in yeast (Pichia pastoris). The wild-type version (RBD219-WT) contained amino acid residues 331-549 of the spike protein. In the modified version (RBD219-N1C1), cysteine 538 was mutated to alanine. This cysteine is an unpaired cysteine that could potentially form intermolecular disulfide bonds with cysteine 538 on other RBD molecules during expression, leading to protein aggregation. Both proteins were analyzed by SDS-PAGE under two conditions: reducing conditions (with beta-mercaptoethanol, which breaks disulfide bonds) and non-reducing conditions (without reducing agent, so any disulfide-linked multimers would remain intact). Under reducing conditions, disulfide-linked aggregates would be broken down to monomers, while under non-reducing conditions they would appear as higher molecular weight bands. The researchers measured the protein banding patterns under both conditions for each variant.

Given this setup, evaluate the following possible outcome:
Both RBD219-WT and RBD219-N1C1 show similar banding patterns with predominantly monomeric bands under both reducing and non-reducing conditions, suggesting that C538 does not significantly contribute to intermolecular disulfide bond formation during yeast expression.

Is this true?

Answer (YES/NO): NO